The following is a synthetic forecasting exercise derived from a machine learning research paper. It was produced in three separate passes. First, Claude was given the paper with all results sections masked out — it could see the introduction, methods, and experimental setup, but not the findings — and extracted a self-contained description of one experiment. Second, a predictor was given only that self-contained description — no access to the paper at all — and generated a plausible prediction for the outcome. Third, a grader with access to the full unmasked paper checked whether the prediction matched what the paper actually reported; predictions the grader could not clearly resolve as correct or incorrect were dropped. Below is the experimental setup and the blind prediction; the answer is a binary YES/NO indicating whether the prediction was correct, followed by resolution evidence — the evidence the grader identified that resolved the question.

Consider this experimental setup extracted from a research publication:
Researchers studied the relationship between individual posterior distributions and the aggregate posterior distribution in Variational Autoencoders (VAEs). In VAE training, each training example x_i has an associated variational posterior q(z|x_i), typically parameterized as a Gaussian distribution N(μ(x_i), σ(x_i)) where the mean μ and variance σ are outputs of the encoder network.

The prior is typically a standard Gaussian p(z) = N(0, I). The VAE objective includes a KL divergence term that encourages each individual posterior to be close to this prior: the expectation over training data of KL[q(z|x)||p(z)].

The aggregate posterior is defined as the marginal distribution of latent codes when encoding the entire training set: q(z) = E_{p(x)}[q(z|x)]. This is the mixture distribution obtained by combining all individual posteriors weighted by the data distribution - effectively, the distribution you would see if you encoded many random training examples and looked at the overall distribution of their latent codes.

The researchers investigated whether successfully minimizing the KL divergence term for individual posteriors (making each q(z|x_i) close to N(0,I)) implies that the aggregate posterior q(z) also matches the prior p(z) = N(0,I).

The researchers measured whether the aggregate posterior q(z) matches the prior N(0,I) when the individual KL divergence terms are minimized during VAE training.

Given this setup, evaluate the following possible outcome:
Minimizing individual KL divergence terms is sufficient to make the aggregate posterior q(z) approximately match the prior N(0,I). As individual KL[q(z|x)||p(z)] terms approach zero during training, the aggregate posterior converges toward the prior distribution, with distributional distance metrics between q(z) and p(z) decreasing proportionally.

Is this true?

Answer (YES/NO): NO